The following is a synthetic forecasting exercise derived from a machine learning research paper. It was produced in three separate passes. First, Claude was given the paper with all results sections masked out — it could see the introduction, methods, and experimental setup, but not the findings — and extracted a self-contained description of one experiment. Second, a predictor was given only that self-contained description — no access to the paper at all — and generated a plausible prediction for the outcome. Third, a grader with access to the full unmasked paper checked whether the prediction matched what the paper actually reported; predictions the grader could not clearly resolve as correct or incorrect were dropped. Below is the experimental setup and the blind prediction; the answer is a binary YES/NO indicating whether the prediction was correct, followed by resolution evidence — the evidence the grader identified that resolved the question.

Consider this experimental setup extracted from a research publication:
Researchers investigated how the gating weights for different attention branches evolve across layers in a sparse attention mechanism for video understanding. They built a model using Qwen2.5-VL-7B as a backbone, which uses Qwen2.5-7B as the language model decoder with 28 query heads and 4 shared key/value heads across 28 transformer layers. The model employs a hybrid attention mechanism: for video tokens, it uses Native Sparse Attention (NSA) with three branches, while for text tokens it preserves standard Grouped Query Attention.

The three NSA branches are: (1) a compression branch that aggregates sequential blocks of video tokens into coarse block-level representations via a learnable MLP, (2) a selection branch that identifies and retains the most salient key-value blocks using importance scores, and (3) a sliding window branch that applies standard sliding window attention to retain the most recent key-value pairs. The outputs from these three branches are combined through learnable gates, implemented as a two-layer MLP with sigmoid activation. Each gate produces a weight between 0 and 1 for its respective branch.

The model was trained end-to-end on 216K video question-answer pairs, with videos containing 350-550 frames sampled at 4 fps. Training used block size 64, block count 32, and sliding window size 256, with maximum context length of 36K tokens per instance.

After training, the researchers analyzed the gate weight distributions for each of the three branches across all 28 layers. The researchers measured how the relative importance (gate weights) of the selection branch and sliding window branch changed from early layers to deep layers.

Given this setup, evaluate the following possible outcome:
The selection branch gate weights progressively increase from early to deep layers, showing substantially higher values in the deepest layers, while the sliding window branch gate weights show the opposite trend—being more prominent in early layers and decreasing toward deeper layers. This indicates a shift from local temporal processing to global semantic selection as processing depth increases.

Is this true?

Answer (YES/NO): NO